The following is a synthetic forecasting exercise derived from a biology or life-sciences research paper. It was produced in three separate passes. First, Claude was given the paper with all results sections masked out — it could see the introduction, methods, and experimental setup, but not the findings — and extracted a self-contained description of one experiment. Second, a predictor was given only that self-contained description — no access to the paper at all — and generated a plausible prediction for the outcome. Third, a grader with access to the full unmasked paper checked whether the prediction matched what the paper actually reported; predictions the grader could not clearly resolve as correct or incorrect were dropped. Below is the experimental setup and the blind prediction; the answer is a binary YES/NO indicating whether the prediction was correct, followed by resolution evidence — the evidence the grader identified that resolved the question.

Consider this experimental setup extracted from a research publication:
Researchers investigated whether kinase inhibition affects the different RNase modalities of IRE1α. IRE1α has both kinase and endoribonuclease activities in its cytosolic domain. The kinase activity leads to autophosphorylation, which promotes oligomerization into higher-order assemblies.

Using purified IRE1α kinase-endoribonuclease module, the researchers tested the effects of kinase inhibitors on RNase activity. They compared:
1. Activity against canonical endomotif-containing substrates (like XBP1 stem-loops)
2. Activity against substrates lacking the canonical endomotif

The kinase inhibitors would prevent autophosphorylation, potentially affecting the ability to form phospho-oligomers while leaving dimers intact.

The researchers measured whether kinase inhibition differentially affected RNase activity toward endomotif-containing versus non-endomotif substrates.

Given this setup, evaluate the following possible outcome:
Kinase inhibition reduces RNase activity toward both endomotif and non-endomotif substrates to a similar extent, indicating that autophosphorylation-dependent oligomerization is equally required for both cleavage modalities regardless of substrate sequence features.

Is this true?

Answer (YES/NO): NO